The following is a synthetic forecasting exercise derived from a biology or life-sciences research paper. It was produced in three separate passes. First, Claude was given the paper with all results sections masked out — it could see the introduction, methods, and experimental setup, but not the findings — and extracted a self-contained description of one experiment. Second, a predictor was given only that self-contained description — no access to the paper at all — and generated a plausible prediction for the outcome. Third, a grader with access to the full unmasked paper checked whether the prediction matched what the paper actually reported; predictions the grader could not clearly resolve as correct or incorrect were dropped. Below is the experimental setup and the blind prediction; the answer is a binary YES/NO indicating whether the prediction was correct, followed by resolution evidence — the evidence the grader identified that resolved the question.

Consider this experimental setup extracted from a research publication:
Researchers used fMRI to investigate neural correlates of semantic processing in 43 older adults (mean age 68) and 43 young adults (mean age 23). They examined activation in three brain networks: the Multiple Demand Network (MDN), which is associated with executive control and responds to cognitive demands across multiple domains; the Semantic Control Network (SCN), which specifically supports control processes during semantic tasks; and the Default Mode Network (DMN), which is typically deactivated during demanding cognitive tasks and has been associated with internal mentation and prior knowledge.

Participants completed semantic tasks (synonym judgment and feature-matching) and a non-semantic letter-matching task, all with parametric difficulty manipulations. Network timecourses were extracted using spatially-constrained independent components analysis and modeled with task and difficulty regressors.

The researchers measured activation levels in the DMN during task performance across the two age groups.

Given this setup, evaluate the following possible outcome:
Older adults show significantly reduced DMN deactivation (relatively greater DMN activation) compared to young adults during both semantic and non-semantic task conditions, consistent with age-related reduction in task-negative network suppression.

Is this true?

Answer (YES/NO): NO